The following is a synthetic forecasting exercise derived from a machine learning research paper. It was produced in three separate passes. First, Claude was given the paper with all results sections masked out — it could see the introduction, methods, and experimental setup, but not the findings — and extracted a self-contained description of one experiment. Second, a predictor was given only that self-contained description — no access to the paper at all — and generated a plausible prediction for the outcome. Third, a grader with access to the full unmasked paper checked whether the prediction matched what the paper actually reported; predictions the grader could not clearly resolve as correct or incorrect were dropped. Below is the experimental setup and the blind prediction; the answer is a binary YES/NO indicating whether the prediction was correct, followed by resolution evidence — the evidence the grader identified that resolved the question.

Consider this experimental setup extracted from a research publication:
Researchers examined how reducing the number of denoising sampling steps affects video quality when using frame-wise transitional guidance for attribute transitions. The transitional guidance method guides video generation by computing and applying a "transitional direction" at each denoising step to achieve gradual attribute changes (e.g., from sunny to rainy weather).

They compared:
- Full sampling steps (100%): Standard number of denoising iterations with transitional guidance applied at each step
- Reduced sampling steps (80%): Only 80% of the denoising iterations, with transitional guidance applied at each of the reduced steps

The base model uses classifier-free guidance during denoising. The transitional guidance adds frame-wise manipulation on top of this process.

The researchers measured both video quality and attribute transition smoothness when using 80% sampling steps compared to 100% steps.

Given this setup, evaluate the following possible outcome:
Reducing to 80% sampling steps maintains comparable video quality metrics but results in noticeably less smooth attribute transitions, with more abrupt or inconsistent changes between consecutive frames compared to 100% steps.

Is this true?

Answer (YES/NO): NO